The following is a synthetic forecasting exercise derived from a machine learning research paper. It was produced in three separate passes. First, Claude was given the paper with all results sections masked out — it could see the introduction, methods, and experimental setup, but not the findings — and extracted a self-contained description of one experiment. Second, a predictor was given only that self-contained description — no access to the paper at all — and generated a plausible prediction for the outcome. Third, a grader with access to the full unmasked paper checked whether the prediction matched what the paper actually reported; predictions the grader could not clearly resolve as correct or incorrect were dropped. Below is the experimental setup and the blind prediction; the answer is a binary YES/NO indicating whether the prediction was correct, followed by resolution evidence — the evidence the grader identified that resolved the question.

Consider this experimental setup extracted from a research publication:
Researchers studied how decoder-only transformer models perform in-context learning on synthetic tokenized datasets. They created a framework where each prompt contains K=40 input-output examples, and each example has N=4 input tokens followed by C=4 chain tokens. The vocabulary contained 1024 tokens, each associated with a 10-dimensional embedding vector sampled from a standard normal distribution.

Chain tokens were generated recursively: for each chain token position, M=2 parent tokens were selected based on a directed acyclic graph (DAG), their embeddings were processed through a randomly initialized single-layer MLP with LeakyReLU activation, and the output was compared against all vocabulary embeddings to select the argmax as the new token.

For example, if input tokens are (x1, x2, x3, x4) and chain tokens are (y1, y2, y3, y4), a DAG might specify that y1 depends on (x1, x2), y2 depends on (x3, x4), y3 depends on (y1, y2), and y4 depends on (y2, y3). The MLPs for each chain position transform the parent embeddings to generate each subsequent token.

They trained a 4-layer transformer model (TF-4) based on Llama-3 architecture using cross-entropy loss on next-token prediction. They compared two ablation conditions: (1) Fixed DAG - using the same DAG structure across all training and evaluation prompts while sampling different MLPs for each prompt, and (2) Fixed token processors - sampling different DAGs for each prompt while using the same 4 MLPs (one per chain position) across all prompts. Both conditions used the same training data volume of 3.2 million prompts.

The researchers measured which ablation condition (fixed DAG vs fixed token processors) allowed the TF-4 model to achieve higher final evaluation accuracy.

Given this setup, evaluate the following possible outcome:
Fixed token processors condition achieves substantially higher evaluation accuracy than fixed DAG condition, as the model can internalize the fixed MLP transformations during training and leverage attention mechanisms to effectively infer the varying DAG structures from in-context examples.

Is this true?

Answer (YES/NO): YES